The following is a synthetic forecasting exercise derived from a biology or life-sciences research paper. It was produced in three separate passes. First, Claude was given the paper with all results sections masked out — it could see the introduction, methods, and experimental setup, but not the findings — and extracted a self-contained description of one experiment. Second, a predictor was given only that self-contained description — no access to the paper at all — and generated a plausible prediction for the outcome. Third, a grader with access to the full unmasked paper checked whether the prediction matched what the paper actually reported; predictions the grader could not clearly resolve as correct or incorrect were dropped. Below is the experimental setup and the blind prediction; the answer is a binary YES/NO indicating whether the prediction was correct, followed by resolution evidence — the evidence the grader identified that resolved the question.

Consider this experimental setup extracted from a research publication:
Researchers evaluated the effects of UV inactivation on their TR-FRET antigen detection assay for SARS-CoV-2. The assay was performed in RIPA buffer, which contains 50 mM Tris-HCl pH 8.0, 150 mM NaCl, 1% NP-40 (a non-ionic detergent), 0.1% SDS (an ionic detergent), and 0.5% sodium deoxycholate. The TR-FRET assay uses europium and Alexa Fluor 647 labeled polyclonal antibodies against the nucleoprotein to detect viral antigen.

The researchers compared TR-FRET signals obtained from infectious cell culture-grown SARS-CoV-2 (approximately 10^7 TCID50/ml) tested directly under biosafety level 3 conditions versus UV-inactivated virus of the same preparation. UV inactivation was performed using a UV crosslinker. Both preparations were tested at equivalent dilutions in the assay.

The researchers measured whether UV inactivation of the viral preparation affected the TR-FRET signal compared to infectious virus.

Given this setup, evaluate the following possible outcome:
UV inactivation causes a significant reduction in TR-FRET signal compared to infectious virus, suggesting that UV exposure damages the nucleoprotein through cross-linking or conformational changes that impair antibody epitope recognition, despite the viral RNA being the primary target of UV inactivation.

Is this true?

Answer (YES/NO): NO